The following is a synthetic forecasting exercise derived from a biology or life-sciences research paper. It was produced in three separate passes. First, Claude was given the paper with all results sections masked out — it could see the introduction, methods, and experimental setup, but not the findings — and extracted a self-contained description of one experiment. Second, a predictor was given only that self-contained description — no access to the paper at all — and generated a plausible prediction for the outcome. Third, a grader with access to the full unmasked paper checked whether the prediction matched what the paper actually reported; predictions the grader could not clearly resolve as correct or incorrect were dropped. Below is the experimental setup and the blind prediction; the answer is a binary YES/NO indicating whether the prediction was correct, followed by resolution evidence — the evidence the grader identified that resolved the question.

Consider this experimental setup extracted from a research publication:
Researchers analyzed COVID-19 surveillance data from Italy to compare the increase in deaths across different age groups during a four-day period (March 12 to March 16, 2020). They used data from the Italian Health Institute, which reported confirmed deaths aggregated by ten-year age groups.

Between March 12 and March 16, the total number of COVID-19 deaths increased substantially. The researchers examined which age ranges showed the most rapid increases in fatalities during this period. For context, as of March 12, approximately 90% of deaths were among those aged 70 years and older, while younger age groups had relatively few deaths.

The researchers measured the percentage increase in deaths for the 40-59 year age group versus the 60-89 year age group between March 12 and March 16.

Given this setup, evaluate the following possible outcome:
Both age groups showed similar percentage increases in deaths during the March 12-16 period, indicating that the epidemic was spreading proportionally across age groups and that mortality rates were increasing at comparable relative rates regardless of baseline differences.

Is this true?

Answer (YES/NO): NO